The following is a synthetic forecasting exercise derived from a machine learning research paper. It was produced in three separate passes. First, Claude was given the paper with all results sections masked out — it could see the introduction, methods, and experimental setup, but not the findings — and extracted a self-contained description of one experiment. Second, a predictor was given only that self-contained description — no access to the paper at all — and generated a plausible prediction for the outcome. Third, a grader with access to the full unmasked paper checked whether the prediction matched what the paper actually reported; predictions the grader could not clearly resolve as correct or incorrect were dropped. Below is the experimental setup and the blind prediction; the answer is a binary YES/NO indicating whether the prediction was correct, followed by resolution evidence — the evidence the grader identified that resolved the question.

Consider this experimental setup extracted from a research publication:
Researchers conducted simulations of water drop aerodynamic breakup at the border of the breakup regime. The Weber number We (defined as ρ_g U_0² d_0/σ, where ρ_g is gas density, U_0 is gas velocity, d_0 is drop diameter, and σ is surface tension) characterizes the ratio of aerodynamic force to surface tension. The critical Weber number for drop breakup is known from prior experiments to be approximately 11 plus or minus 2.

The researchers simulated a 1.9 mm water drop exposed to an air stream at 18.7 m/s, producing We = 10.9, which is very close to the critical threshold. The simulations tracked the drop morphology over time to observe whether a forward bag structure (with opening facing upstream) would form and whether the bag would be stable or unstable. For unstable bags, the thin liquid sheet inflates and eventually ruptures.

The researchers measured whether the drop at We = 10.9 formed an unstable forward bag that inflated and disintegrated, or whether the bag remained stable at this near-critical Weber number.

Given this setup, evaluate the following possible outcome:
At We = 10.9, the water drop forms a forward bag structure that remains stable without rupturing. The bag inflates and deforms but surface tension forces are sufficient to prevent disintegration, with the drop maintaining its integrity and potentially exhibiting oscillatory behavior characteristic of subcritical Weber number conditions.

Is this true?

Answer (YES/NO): NO